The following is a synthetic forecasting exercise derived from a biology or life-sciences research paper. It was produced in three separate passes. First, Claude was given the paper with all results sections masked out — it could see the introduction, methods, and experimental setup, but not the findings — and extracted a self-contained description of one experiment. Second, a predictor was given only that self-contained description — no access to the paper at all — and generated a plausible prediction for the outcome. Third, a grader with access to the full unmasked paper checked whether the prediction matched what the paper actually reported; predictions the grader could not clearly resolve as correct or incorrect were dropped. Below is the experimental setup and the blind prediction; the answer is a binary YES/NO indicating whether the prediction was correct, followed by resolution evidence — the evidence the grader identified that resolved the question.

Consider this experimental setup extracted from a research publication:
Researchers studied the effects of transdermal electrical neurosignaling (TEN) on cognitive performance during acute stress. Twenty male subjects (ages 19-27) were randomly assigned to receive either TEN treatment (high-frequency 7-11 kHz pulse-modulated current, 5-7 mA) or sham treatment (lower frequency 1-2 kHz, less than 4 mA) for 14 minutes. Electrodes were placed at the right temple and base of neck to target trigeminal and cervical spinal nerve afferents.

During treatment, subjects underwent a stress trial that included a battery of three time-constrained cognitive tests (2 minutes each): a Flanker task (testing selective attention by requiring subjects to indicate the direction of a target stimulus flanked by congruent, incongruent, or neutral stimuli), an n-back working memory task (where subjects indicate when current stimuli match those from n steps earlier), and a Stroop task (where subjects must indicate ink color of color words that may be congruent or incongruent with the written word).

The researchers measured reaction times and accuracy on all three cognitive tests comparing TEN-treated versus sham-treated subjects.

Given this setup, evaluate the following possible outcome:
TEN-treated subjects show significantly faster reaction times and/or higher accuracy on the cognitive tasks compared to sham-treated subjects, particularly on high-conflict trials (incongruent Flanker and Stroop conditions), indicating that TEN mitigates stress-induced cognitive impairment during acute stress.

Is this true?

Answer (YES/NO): NO